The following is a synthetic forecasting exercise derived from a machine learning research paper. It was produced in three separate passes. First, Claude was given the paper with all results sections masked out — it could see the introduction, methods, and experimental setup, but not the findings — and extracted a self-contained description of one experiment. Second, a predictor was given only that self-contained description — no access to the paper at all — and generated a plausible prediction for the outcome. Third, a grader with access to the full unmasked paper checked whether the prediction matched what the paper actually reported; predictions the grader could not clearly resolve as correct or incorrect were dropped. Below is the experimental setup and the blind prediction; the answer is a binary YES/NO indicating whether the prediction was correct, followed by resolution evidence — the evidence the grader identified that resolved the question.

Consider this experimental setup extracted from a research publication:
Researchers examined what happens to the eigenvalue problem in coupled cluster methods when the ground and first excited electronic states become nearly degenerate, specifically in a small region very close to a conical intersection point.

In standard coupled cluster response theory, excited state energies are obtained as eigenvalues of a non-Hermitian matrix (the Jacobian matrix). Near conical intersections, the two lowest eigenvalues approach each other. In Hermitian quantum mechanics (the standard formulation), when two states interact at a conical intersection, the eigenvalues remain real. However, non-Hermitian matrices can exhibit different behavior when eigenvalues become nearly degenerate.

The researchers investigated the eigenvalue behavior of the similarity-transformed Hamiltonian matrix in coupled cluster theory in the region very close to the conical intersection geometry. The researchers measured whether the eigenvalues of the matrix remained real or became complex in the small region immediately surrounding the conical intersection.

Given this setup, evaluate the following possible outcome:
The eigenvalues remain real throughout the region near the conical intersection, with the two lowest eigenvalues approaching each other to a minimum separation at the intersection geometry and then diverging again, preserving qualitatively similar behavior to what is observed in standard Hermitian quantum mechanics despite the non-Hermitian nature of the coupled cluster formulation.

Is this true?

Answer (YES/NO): NO